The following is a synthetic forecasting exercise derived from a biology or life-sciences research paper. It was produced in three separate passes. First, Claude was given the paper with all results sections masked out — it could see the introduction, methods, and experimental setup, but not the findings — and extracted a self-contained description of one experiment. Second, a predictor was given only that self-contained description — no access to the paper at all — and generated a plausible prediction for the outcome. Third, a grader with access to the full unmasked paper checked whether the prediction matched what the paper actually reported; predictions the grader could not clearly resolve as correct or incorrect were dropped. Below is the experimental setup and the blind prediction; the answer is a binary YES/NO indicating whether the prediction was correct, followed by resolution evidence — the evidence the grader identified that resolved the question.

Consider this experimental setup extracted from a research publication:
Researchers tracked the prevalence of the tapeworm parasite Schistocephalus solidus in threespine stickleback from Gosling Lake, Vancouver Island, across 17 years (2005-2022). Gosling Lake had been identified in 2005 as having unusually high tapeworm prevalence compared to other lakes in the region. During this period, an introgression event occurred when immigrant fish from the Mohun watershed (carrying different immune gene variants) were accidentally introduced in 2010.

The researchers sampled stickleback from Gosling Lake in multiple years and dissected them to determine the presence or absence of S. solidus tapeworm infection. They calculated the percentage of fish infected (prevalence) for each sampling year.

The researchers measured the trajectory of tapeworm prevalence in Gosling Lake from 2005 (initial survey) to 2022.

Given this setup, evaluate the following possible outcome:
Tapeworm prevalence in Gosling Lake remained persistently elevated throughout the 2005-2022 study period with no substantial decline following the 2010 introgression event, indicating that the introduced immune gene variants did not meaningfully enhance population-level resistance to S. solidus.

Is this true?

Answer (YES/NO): NO